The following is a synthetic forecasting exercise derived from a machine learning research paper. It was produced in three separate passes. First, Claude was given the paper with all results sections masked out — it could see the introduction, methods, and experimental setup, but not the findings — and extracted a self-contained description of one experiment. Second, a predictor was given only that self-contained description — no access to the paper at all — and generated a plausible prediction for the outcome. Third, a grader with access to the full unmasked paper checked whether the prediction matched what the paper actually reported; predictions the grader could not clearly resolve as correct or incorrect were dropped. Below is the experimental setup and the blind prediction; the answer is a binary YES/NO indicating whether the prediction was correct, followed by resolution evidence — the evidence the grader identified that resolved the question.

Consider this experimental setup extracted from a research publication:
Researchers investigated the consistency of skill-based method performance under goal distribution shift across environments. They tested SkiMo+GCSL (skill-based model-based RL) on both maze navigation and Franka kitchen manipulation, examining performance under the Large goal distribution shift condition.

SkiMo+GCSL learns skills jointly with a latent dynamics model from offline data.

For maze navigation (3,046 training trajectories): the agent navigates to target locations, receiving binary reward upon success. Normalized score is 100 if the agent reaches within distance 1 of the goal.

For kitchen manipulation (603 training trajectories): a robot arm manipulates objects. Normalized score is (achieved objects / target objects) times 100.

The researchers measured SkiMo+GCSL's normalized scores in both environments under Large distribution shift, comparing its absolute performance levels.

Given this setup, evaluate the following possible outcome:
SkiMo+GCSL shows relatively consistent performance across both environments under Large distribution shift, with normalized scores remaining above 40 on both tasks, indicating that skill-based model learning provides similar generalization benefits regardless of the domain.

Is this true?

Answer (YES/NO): NO